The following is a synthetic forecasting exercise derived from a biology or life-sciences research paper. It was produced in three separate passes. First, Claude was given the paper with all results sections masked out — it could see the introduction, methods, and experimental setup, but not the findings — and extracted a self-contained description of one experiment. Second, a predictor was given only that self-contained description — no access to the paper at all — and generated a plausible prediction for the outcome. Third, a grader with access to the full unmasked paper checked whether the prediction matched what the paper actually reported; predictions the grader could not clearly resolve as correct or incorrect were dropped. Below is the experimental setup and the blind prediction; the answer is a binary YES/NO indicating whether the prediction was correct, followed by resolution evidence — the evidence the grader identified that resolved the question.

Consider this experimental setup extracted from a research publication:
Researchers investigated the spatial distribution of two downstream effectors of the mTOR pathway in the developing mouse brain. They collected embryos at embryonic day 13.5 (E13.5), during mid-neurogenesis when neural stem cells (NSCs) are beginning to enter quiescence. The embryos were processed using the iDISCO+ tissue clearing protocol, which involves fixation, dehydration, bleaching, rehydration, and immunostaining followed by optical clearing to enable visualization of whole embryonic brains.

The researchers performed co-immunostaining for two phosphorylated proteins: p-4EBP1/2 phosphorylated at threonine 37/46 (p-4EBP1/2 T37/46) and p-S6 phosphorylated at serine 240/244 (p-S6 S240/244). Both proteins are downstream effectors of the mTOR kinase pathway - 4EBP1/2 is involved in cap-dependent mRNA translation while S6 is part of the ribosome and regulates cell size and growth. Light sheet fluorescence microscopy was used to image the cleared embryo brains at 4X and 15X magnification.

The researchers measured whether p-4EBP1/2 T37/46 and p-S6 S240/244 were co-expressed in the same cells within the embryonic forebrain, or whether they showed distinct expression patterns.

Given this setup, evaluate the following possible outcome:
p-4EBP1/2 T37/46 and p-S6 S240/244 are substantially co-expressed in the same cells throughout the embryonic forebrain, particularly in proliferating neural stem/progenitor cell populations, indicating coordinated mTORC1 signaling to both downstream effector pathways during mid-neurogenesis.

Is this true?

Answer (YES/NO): NO